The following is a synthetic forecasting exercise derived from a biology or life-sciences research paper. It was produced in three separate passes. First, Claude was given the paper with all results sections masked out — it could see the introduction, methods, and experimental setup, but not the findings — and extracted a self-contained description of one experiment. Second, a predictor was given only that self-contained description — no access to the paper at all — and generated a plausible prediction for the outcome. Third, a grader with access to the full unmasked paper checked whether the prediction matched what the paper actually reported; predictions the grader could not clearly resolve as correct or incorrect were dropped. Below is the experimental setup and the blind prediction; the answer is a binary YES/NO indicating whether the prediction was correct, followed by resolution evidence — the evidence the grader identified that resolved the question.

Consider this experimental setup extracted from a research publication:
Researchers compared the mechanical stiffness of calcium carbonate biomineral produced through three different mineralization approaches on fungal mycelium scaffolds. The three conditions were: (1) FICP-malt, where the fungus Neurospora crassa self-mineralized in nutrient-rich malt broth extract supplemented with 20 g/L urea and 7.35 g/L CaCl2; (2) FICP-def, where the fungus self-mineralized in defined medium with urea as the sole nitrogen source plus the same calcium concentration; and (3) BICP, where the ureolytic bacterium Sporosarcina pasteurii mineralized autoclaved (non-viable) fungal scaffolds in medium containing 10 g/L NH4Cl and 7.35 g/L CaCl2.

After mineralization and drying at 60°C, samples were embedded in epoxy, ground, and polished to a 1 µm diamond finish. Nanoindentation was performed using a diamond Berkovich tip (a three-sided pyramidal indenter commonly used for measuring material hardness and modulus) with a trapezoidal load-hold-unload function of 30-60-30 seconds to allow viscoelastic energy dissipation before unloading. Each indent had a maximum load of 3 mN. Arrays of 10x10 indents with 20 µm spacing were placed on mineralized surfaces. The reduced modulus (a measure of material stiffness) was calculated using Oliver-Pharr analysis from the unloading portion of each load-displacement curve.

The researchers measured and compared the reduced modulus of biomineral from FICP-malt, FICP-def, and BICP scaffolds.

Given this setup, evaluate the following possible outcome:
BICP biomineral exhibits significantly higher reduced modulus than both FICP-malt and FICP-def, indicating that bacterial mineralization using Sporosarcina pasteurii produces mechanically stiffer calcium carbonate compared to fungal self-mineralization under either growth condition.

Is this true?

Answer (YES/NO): YES